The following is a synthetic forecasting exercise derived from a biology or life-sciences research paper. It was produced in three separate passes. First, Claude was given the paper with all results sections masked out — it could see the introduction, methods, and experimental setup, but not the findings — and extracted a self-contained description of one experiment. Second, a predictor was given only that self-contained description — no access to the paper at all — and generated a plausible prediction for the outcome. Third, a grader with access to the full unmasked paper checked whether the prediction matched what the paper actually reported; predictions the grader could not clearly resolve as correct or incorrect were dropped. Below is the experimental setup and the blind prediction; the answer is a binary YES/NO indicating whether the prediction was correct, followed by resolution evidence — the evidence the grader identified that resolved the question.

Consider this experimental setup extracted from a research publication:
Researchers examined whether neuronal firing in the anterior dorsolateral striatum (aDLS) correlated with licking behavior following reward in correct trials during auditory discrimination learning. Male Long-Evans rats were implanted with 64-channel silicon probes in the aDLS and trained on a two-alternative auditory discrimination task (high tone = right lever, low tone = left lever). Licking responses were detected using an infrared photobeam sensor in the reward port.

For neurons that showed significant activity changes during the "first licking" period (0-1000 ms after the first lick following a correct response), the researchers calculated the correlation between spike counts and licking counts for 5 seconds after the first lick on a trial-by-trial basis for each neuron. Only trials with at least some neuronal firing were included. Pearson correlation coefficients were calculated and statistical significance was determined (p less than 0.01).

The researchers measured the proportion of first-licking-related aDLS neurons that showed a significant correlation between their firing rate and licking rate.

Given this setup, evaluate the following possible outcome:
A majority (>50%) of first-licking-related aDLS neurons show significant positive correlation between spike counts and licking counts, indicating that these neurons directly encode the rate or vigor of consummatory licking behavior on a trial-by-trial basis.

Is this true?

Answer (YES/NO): NO